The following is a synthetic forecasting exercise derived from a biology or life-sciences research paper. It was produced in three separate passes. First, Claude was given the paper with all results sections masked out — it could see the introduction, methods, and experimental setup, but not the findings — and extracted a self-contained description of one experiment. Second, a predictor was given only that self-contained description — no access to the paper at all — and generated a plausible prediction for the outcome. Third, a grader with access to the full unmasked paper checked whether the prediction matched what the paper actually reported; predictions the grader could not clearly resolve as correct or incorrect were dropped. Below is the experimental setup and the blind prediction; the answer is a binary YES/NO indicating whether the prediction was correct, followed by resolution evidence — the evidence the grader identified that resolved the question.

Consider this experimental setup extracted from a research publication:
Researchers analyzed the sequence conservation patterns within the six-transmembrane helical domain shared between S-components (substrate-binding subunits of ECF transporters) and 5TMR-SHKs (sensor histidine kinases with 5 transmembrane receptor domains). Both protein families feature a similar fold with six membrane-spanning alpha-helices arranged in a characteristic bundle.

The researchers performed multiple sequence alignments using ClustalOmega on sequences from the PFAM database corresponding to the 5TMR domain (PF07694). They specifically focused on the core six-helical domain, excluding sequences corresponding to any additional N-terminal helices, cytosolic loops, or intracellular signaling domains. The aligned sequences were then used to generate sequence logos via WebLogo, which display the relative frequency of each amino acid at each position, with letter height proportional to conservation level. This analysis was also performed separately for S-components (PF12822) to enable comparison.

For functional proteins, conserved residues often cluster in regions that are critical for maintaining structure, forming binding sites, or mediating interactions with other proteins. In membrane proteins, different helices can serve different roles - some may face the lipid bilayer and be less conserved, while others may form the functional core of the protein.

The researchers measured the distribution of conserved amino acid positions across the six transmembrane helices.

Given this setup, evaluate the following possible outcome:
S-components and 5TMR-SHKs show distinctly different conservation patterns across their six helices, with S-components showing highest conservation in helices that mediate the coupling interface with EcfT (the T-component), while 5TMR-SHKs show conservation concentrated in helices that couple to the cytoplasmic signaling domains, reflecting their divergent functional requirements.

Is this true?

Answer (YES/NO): NO